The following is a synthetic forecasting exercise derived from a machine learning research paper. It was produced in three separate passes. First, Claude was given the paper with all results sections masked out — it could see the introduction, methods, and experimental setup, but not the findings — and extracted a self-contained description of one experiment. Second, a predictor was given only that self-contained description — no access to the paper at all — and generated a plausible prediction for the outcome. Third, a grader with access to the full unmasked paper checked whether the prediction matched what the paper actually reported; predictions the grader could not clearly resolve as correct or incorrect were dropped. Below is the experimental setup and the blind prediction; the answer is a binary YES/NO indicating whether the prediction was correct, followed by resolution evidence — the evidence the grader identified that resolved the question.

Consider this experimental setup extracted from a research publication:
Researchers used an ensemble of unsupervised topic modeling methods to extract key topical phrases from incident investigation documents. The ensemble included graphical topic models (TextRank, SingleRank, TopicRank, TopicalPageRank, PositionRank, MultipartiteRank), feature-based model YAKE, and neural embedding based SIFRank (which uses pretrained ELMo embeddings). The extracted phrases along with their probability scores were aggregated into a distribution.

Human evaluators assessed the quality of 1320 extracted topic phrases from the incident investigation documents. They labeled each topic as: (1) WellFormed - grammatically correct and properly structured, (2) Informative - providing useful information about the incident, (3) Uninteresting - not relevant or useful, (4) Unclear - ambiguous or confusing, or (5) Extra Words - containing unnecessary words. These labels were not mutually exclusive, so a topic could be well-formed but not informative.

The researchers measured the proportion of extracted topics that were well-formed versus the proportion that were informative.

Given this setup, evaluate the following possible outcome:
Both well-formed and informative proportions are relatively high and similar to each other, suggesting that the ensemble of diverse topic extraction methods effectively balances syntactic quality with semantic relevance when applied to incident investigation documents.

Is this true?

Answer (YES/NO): NO